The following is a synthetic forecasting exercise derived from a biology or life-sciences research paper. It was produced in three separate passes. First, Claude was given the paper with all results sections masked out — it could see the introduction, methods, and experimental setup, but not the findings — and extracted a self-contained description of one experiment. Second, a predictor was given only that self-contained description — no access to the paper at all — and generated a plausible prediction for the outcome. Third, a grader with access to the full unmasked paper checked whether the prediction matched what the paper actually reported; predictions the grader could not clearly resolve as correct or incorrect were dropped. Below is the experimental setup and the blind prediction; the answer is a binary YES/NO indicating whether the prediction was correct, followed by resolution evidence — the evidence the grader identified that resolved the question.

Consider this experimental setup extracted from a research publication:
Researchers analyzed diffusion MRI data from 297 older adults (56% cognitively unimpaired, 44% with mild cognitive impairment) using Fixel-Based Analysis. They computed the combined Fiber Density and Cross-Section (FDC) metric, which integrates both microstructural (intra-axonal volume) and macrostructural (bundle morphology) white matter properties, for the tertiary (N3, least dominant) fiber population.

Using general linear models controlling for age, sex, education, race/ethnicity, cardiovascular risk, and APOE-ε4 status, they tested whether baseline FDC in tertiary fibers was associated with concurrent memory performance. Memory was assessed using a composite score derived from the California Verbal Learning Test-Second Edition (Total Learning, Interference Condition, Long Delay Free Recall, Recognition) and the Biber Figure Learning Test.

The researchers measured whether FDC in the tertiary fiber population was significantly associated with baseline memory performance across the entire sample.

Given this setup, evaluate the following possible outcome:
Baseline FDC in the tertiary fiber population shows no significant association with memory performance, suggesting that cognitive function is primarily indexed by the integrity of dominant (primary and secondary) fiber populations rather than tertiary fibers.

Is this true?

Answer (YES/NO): NO